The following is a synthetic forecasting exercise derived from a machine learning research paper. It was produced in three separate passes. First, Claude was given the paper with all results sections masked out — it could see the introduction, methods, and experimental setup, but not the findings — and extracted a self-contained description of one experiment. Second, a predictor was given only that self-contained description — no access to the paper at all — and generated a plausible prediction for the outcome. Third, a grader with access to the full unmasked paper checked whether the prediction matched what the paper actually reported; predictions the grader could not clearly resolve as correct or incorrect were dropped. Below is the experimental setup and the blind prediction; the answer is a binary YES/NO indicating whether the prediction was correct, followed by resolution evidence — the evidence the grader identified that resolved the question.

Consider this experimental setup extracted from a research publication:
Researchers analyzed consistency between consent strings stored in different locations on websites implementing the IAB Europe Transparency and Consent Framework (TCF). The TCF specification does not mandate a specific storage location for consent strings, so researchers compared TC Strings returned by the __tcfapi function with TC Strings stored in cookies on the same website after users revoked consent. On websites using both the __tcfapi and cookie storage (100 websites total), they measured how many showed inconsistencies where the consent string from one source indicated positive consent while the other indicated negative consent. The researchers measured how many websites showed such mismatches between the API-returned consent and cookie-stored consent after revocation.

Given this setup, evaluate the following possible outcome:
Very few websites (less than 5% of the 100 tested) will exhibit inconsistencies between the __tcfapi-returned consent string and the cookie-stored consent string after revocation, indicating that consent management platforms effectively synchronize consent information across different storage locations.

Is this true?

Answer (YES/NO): NO